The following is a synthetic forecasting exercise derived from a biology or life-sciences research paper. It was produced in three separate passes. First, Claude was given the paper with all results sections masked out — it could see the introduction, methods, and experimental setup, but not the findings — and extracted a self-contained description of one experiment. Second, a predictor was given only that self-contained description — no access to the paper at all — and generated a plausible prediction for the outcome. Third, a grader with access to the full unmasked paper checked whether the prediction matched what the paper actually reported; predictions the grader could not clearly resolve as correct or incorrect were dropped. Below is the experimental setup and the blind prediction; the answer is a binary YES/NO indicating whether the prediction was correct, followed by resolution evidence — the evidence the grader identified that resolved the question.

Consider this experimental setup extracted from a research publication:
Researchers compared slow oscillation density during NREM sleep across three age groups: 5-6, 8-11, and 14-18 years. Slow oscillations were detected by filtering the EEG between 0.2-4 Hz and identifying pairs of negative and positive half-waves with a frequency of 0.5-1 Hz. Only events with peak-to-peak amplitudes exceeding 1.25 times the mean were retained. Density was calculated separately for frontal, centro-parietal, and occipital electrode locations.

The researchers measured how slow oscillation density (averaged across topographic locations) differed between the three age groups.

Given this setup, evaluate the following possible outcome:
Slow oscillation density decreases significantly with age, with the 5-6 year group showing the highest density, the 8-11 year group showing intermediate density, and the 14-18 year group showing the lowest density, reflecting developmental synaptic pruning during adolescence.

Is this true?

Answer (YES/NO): NO